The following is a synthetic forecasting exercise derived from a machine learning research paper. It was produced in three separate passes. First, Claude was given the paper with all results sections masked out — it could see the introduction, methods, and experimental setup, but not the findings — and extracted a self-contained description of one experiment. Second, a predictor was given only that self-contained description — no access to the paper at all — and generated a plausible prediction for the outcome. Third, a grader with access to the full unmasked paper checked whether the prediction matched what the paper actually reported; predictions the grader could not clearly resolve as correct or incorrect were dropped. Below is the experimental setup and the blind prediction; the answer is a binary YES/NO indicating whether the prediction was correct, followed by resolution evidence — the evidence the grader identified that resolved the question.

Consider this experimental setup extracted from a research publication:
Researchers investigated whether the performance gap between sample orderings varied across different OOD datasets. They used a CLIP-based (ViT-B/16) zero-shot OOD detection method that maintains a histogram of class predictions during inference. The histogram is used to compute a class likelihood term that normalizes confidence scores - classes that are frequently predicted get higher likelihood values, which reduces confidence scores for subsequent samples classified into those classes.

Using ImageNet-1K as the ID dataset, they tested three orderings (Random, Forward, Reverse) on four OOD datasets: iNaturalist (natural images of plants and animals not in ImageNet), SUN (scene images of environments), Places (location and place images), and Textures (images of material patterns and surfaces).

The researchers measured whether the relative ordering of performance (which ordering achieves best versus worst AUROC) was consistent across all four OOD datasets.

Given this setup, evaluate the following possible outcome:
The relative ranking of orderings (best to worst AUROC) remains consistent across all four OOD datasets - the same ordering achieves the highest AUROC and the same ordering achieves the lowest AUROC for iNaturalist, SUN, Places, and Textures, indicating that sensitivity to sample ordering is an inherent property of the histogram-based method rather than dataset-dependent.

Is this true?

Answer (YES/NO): NO